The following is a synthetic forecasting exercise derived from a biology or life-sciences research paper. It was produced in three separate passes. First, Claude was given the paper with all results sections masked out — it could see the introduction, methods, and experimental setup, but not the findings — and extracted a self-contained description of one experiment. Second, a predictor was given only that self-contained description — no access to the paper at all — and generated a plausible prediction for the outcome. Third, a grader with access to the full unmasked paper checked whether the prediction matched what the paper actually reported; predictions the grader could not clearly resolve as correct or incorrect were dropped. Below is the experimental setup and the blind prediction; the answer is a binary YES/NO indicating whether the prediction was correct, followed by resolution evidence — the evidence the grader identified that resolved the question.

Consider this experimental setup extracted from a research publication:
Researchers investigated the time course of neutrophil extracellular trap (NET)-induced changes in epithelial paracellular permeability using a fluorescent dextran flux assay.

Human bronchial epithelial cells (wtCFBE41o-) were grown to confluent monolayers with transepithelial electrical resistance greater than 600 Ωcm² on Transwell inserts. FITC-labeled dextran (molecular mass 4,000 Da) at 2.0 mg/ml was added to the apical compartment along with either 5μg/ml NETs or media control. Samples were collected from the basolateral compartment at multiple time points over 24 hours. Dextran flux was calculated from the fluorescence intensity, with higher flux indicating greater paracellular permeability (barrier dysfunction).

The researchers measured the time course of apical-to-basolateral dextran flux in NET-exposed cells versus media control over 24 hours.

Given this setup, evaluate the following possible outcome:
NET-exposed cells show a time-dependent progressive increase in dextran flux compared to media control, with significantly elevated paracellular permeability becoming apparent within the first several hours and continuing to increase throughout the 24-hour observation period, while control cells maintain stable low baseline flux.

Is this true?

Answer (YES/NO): NO